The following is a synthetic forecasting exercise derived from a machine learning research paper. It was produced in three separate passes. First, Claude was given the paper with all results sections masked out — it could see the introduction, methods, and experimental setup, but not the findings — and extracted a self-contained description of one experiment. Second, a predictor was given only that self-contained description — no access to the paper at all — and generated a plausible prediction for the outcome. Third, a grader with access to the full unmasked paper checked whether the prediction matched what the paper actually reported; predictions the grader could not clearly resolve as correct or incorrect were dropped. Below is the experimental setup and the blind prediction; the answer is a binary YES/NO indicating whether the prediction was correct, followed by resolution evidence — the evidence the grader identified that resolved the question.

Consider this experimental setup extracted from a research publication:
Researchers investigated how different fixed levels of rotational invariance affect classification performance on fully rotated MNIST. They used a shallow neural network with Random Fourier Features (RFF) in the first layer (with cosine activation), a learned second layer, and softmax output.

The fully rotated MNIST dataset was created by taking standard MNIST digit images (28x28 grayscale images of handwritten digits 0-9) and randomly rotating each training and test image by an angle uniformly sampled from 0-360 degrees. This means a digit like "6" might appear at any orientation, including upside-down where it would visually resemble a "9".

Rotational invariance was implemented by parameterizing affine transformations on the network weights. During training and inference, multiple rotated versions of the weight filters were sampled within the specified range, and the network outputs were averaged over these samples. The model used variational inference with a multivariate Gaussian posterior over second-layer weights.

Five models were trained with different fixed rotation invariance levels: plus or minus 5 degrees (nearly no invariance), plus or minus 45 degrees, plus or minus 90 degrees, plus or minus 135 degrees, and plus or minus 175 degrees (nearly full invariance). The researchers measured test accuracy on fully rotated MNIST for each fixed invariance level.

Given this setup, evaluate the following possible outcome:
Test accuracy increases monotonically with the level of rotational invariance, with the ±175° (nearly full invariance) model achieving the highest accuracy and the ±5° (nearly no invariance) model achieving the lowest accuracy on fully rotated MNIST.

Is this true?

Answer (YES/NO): YES